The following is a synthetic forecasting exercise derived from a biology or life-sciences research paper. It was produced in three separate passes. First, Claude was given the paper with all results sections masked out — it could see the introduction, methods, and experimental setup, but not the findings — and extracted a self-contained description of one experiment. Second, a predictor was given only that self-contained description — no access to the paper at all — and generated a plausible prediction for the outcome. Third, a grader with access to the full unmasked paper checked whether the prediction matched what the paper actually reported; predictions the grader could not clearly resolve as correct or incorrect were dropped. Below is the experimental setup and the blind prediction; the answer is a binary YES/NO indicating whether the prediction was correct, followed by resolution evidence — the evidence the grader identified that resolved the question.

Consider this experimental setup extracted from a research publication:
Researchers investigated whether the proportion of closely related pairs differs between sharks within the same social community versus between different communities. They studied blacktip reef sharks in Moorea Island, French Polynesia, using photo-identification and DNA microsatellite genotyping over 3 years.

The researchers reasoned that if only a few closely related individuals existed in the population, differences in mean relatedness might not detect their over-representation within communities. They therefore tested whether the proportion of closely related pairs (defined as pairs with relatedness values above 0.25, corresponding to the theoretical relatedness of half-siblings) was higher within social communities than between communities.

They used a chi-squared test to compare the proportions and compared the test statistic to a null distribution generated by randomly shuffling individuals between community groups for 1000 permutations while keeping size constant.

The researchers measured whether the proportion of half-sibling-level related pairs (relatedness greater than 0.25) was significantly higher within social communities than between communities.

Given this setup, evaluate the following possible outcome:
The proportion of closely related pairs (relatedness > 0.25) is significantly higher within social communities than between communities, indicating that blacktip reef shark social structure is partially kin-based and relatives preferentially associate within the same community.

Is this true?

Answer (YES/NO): NO